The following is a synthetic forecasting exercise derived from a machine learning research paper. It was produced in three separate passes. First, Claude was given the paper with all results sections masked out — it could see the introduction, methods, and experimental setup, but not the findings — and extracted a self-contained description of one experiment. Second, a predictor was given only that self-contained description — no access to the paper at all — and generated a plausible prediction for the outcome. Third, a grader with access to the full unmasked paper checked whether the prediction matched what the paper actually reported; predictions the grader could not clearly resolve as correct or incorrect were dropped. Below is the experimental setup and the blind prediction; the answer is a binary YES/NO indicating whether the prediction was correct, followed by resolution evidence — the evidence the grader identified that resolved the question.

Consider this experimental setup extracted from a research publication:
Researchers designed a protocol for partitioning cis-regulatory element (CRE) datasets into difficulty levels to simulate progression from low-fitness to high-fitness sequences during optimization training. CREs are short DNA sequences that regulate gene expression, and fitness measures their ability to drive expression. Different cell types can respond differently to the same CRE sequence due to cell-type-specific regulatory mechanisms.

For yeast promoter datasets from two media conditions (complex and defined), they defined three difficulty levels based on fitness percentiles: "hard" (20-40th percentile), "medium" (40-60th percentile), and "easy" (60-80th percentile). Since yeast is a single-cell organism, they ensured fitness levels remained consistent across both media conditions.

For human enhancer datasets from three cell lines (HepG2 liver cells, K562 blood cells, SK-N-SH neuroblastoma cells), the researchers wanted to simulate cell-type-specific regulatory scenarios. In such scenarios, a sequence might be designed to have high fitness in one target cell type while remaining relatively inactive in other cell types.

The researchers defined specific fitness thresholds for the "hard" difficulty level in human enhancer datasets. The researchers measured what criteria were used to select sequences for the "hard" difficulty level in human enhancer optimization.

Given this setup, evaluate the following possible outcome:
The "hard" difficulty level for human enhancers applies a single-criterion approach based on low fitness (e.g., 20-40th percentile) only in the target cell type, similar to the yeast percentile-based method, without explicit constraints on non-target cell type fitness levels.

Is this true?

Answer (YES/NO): NO